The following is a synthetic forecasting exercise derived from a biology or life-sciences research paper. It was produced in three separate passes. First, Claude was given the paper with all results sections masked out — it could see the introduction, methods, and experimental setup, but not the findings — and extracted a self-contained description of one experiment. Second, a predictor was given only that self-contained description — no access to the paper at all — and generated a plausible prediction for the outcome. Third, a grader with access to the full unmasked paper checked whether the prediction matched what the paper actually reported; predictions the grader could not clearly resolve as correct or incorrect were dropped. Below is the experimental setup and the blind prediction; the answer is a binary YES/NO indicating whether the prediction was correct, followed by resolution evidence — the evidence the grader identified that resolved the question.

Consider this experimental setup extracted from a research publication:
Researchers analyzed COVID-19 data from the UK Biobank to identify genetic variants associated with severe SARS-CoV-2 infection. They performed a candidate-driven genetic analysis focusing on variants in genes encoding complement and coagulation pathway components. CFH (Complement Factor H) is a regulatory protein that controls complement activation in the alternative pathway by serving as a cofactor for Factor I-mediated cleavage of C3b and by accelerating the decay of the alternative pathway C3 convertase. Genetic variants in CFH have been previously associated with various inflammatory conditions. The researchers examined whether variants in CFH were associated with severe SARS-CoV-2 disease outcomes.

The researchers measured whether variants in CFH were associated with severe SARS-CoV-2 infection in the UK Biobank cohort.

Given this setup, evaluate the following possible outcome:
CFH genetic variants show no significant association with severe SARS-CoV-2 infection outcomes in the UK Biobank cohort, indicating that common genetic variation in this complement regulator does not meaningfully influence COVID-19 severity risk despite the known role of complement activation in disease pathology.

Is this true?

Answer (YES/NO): NO